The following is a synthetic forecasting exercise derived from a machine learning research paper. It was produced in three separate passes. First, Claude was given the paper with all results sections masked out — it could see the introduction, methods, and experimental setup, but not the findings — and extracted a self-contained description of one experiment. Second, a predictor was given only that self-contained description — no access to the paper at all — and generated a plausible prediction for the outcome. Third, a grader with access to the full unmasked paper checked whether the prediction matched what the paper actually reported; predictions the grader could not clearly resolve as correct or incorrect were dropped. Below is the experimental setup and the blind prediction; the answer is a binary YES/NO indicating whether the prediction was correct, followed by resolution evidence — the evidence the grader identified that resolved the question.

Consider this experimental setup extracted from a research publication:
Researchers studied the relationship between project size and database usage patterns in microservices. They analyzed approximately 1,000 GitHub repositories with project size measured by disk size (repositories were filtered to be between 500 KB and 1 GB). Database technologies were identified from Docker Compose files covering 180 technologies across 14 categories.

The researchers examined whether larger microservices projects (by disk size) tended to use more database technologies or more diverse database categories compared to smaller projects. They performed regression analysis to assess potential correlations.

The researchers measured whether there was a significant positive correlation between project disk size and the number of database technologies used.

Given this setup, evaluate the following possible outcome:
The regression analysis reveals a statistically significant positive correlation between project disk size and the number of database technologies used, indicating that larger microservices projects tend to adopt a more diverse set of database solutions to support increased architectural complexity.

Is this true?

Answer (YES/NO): YES